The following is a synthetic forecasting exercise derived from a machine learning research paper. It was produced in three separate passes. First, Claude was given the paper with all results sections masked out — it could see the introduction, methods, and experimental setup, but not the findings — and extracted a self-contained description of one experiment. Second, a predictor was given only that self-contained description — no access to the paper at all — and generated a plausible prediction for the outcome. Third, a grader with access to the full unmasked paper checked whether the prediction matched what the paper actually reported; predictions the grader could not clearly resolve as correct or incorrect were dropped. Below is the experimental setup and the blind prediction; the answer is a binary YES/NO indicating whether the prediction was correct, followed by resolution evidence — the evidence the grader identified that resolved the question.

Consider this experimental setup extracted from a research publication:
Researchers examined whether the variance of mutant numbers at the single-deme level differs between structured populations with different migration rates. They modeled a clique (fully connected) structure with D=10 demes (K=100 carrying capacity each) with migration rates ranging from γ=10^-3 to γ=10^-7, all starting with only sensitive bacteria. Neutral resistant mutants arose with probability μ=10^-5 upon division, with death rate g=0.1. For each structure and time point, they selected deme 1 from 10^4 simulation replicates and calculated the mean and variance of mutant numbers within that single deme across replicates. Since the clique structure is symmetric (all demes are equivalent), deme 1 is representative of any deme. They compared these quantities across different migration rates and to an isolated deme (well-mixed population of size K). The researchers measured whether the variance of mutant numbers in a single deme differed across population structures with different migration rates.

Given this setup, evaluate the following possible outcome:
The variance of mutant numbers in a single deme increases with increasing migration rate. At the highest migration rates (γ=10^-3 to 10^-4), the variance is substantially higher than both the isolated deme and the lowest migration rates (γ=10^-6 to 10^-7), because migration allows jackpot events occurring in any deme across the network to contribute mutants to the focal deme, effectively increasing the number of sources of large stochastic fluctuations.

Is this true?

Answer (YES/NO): NO